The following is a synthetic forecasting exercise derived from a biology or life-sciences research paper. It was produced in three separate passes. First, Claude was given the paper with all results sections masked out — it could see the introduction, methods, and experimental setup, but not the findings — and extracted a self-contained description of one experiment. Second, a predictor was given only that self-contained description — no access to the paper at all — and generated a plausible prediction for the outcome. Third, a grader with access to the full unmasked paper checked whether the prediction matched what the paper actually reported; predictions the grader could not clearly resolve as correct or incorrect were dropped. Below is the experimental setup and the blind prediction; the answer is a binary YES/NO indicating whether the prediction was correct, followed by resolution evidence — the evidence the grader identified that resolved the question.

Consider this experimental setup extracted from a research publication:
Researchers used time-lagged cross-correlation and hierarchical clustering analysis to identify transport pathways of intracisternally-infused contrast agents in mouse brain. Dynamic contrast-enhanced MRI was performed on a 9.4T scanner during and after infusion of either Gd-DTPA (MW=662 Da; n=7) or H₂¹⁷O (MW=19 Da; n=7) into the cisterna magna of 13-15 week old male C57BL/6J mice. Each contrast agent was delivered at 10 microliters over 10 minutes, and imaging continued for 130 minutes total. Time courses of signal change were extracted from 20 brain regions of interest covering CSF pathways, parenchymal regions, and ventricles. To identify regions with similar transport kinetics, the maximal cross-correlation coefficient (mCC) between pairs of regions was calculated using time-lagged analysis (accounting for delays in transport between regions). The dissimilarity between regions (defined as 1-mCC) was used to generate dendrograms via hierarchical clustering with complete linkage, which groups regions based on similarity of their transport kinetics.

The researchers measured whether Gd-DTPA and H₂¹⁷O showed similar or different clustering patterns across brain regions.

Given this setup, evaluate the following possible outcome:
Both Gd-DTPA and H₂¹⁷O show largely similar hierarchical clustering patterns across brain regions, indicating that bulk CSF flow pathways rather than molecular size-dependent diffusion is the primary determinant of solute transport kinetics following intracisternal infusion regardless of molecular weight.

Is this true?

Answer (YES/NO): NO